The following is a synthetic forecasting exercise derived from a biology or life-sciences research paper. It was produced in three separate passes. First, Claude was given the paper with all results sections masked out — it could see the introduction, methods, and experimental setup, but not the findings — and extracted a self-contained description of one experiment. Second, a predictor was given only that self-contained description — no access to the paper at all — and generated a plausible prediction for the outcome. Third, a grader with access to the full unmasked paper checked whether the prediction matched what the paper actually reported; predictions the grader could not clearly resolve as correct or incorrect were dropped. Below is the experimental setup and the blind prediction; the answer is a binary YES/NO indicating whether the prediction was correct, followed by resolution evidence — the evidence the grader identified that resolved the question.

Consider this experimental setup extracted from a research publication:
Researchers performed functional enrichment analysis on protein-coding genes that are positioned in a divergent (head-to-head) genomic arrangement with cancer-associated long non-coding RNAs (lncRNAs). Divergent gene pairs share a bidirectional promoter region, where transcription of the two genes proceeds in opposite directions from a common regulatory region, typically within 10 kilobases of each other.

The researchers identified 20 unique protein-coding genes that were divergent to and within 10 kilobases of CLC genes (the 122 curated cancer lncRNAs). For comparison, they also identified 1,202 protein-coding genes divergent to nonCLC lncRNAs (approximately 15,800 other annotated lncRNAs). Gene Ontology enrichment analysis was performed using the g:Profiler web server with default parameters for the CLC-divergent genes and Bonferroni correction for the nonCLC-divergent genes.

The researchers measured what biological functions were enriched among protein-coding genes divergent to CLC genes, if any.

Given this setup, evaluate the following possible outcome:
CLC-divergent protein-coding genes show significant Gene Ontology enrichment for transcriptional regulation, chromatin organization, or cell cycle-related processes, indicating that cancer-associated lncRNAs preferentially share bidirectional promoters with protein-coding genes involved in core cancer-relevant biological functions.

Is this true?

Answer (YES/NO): YES